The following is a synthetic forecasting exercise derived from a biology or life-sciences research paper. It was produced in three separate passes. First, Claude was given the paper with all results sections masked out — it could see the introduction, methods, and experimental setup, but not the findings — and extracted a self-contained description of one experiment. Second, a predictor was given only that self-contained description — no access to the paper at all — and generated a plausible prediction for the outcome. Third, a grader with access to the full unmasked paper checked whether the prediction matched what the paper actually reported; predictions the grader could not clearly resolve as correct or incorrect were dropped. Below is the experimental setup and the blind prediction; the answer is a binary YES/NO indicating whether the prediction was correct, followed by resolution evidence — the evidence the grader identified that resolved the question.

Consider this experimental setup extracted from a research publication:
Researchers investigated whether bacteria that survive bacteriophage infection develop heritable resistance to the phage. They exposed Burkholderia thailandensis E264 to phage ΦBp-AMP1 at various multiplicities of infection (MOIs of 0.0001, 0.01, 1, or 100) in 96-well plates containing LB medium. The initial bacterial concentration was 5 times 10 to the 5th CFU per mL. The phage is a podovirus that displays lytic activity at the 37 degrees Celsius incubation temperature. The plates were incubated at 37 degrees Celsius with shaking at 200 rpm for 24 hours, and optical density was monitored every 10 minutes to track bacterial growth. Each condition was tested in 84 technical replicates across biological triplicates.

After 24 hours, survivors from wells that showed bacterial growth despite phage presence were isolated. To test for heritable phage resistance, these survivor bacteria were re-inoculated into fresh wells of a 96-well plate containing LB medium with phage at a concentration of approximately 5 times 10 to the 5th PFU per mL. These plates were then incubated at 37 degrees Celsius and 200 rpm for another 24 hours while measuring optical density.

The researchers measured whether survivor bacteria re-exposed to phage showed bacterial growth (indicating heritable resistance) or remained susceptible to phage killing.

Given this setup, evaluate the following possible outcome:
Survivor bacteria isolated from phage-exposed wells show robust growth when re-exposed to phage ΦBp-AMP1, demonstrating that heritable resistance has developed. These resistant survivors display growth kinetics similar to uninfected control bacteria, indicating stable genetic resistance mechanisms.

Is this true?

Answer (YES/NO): NO